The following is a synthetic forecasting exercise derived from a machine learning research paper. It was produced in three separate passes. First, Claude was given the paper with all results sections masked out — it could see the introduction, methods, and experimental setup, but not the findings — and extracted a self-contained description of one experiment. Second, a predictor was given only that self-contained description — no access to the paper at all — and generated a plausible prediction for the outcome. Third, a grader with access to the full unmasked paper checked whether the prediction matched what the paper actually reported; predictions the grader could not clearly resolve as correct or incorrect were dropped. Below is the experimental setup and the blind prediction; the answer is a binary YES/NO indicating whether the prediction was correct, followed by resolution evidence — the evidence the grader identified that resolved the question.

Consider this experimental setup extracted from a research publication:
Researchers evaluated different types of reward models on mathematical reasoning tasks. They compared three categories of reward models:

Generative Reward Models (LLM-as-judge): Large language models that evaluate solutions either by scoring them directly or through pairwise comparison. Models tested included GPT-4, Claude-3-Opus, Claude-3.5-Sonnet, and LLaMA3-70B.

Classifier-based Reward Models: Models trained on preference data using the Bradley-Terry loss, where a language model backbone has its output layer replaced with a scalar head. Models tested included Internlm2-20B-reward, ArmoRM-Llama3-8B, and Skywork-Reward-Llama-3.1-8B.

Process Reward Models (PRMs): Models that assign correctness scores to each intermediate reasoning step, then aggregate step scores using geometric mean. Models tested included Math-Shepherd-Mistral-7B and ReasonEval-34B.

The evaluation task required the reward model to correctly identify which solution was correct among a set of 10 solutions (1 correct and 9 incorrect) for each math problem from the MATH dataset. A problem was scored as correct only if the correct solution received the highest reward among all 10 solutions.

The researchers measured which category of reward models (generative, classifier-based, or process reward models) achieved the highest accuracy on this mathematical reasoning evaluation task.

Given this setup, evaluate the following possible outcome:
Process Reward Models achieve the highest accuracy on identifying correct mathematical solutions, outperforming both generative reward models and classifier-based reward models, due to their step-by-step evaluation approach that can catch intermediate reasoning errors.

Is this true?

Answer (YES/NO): NO